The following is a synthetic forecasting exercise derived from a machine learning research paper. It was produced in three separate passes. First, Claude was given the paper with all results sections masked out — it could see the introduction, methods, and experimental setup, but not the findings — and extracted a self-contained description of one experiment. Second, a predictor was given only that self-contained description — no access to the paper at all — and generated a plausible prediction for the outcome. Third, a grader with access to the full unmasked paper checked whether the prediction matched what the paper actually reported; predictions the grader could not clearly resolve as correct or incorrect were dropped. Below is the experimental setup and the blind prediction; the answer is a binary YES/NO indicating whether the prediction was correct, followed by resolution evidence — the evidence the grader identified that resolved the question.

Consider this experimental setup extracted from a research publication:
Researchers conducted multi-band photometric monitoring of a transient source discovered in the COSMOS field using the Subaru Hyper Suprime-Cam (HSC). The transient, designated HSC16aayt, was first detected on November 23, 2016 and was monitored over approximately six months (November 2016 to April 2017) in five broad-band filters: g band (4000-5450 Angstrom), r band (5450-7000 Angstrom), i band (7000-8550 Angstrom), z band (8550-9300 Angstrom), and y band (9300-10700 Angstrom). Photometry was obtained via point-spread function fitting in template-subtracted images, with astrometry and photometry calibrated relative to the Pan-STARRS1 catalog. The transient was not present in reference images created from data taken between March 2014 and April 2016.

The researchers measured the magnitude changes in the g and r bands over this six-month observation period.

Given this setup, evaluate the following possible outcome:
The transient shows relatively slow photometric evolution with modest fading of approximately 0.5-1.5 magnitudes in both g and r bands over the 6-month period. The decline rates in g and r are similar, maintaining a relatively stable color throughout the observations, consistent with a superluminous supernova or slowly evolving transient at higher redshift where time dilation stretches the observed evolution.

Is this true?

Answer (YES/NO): NO